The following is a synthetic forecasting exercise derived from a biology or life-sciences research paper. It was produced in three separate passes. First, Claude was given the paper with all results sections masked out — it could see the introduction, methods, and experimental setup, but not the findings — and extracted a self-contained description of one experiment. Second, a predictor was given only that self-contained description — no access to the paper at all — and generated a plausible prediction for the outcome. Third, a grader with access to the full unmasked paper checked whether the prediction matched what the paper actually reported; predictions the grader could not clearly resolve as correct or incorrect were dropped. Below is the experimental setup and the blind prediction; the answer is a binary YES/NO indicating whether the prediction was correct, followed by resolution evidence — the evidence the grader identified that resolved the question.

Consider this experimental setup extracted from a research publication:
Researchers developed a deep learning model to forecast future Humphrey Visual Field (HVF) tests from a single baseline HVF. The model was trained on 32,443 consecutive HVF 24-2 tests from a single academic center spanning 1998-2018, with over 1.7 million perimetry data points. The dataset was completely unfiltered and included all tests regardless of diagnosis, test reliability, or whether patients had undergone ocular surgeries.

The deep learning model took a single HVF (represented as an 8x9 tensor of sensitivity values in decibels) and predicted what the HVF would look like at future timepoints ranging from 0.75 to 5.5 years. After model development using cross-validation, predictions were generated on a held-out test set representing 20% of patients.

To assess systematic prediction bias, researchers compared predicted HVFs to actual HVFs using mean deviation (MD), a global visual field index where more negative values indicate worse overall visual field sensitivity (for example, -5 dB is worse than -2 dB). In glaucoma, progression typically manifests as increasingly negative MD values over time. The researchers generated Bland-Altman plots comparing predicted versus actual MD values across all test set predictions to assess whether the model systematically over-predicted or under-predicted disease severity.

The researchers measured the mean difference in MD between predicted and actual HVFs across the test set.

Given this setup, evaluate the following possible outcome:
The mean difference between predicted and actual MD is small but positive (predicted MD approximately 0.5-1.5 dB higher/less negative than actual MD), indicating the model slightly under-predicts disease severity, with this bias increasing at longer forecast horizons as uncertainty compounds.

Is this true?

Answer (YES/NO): NO